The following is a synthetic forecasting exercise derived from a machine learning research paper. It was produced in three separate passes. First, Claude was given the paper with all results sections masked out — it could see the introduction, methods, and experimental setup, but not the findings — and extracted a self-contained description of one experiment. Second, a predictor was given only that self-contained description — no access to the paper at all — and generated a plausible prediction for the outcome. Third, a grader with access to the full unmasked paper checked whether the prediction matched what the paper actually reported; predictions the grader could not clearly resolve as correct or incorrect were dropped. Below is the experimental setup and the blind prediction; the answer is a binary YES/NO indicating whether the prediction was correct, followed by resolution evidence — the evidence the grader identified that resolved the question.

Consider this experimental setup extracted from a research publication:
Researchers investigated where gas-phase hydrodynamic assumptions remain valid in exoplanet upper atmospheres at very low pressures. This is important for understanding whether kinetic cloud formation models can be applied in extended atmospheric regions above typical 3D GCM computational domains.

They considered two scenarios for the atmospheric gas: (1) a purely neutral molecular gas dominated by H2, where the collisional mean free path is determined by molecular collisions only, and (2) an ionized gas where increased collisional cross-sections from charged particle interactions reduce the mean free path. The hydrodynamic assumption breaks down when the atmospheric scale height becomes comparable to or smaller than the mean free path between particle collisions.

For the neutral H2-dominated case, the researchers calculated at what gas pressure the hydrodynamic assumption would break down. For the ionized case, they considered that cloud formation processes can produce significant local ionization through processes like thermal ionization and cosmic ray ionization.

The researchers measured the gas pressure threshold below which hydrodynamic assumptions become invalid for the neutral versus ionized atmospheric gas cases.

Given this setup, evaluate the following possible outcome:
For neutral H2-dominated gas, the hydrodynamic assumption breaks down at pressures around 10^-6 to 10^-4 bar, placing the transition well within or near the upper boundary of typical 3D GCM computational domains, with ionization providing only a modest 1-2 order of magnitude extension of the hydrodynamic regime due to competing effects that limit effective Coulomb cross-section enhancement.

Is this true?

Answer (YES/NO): NO